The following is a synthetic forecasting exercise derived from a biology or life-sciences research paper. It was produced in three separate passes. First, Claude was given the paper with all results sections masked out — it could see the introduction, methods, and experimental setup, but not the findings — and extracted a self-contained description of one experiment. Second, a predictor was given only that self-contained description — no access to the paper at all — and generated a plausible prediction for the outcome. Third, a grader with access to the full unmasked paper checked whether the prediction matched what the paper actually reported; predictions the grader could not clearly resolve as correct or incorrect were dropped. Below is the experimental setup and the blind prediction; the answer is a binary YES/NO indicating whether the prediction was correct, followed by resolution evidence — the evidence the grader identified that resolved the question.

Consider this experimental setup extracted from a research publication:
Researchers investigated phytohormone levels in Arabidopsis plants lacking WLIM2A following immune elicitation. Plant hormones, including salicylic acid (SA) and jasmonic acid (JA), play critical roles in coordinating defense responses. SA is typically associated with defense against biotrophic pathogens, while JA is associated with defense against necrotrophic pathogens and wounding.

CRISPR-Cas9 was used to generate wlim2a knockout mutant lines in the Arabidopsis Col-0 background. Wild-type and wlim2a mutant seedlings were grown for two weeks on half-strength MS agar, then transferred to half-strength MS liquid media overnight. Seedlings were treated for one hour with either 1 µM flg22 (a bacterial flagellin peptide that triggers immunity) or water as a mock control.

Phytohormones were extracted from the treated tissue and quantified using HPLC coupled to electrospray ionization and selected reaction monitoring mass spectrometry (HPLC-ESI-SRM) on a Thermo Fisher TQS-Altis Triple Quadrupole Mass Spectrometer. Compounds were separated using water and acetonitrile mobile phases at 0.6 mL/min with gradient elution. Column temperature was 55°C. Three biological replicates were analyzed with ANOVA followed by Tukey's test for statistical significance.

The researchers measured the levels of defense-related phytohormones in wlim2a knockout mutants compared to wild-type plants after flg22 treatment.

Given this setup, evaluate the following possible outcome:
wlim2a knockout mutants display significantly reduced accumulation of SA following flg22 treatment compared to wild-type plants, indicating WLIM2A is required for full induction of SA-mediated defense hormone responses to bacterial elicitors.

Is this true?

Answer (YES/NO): YES